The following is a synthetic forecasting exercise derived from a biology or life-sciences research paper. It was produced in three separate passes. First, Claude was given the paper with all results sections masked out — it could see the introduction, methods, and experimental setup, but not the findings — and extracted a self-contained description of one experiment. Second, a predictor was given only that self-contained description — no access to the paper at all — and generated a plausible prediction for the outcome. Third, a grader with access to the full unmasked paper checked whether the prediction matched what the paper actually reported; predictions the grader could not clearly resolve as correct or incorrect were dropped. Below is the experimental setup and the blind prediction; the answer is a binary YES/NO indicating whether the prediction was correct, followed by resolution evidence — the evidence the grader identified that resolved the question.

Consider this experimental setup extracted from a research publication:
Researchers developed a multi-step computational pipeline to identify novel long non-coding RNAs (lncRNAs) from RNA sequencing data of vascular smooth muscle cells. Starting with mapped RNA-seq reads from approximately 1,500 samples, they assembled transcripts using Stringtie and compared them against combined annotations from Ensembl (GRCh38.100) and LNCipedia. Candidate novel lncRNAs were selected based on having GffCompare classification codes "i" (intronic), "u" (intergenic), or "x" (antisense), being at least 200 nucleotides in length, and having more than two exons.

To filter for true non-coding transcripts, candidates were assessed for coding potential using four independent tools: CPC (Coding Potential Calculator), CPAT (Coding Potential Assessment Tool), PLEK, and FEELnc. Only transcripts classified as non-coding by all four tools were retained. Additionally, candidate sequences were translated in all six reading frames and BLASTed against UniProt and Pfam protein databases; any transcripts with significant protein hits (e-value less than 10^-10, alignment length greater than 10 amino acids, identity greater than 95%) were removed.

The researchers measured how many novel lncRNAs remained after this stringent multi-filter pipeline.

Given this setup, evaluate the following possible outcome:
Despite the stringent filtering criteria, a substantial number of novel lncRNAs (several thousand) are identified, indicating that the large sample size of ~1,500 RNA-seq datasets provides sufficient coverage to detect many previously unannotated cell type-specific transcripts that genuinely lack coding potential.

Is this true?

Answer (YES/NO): NO